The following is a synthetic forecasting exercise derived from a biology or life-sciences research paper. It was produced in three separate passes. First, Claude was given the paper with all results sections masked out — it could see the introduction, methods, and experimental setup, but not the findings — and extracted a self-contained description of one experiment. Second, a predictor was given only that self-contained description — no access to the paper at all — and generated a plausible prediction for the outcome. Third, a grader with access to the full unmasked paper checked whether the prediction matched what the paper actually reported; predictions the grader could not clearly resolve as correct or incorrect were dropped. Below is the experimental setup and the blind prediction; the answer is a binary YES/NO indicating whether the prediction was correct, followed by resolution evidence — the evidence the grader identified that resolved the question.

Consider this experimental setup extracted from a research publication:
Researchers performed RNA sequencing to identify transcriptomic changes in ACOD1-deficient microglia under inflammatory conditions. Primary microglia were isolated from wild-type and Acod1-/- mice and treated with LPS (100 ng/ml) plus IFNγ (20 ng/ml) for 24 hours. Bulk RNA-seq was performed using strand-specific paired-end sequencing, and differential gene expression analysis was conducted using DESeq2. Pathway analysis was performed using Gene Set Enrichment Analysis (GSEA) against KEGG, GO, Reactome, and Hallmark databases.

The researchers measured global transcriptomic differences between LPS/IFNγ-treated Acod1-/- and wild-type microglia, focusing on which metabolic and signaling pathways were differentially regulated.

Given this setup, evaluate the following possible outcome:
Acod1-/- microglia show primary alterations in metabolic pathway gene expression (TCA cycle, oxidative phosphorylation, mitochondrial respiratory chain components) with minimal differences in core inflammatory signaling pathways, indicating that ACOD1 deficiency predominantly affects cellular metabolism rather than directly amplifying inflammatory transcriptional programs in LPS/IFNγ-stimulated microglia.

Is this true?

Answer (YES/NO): NO